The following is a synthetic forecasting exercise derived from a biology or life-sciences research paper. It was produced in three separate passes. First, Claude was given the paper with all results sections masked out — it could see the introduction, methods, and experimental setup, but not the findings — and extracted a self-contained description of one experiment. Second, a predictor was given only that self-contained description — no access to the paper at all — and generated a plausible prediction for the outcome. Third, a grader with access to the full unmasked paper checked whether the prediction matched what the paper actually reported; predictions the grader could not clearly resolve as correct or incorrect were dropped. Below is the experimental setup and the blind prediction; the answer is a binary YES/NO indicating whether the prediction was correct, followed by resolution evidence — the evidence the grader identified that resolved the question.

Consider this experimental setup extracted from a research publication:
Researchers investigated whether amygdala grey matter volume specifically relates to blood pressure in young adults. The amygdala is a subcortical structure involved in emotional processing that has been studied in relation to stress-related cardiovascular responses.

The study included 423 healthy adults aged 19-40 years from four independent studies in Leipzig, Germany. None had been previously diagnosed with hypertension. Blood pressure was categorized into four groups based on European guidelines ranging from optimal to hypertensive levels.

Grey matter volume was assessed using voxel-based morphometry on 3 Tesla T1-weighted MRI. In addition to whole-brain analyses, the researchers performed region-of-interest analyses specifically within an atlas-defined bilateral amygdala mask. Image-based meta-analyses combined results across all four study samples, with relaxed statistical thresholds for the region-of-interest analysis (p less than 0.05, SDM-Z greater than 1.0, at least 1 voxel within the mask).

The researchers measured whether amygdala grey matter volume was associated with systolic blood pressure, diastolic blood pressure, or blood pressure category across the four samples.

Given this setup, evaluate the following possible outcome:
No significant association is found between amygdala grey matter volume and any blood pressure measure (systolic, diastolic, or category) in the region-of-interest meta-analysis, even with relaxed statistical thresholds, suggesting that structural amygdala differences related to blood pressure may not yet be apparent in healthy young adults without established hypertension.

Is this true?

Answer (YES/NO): NO